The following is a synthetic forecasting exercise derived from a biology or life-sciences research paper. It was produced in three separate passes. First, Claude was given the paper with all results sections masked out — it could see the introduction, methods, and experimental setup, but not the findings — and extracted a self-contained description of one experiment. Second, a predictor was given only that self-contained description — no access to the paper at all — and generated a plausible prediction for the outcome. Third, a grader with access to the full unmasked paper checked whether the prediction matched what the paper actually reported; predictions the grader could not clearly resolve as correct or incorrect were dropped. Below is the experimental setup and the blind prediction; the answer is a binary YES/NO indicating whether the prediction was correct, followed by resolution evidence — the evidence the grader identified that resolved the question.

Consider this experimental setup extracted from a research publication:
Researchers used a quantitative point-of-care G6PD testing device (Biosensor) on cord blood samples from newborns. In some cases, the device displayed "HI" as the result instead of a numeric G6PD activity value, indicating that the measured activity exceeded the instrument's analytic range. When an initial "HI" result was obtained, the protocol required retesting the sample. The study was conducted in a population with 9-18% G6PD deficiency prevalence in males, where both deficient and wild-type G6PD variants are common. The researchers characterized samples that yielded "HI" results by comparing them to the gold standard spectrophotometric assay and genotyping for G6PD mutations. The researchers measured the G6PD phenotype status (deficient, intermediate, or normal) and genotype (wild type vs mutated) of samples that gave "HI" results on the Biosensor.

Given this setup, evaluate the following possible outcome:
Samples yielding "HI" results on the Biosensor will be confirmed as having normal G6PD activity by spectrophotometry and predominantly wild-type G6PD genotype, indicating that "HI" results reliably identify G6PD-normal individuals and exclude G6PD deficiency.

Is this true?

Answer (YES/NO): YES